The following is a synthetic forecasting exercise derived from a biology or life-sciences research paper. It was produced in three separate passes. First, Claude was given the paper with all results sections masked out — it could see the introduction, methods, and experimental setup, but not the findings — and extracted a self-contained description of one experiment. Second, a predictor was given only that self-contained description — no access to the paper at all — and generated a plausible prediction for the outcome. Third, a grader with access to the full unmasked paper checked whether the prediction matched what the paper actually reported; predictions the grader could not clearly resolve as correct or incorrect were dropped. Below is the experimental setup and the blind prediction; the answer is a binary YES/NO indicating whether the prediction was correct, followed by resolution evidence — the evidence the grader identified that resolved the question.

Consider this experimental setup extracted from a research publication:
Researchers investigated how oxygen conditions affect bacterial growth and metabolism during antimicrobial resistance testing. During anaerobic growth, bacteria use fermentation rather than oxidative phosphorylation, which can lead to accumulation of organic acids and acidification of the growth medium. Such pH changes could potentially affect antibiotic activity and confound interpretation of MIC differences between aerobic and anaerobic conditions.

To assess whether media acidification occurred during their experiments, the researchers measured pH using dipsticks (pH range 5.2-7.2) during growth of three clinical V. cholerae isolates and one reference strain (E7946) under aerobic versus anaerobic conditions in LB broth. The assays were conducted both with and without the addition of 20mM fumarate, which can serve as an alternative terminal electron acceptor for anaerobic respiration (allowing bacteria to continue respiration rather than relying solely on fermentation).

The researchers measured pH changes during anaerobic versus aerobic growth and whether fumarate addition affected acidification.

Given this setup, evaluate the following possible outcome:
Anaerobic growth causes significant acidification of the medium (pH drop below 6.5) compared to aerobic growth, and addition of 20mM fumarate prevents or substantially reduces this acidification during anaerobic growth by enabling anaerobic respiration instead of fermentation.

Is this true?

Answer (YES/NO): NO